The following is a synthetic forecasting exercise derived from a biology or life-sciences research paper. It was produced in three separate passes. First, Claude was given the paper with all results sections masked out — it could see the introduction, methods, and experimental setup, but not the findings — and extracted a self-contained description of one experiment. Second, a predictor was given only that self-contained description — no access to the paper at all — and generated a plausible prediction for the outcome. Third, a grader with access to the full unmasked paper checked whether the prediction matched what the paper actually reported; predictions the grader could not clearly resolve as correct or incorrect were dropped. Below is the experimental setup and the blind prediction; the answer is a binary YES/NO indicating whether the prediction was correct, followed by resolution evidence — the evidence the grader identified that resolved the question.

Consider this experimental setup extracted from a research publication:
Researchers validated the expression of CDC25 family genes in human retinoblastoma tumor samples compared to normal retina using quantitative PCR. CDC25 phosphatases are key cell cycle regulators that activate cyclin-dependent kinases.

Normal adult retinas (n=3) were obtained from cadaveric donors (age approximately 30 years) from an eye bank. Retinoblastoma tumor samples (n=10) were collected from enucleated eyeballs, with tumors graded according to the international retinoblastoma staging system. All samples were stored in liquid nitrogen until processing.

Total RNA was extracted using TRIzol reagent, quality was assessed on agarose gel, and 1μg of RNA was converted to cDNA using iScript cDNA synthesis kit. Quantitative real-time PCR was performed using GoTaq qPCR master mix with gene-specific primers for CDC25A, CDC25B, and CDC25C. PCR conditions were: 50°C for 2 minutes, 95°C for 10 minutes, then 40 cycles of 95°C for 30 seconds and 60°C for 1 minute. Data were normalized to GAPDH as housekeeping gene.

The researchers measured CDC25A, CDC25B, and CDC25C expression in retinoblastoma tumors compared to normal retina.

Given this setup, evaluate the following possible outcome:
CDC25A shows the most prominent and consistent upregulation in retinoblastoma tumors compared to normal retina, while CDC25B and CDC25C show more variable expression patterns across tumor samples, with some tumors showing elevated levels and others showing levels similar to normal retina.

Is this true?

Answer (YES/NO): NO